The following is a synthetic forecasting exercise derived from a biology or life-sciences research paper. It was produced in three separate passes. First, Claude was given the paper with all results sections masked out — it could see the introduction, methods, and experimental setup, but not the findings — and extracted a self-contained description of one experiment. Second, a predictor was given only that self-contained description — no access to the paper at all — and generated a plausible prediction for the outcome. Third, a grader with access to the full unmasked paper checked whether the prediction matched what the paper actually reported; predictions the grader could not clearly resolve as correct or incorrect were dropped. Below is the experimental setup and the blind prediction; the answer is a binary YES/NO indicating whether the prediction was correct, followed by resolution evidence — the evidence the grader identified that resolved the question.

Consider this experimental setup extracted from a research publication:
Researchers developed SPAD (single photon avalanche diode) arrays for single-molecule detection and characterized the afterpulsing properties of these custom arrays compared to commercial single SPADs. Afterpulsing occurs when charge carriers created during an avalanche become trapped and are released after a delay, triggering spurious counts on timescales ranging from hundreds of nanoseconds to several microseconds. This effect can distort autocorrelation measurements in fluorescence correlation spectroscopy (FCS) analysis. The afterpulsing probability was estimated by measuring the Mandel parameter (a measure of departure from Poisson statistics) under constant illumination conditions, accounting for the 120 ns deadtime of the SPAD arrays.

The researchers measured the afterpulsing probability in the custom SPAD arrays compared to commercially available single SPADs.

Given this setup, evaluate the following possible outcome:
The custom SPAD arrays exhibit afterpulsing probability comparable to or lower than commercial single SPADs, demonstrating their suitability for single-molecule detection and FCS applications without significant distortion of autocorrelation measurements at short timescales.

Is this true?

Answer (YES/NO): NO